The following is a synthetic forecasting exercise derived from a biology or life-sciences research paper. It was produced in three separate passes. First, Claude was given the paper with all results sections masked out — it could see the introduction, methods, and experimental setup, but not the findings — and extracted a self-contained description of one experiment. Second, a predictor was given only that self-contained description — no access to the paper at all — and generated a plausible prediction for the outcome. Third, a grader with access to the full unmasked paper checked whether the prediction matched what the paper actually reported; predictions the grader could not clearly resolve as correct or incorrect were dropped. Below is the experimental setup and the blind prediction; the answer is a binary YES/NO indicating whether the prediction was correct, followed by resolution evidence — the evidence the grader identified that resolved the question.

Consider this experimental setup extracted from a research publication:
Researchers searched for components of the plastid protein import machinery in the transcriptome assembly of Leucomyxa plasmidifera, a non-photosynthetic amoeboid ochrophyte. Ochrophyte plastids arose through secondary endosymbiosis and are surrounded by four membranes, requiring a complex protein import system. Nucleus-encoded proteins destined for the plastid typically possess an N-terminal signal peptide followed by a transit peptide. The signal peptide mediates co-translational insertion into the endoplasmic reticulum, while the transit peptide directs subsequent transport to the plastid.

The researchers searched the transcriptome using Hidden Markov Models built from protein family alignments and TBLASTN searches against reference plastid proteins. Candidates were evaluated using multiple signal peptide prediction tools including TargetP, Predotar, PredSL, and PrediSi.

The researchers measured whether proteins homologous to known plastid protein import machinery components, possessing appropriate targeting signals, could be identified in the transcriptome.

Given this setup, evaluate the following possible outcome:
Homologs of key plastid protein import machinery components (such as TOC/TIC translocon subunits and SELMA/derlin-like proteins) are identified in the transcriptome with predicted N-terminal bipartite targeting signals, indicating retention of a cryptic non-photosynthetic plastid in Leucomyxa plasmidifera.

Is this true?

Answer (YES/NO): YES